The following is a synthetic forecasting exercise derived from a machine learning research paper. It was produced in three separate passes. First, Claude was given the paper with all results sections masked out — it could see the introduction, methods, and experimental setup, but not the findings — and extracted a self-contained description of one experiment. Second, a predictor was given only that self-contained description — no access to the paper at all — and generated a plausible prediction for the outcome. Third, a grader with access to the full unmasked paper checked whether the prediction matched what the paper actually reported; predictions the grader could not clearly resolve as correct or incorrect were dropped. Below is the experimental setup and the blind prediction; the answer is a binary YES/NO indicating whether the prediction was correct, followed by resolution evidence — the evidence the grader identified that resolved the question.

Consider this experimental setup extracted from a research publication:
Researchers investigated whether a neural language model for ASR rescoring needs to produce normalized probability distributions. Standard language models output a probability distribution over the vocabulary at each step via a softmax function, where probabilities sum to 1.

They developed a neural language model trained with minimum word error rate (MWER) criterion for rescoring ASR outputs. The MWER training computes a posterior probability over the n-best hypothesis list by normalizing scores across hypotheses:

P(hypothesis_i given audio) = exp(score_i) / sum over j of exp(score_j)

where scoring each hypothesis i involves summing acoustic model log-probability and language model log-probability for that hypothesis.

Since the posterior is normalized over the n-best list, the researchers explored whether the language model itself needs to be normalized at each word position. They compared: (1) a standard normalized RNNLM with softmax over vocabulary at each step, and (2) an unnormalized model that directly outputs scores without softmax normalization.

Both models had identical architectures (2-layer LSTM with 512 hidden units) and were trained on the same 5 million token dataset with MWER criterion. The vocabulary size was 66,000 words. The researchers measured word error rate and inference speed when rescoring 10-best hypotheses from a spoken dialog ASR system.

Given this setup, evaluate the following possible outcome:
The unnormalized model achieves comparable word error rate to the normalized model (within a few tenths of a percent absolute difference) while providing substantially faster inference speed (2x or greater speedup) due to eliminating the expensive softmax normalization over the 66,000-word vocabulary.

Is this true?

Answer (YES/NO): NO